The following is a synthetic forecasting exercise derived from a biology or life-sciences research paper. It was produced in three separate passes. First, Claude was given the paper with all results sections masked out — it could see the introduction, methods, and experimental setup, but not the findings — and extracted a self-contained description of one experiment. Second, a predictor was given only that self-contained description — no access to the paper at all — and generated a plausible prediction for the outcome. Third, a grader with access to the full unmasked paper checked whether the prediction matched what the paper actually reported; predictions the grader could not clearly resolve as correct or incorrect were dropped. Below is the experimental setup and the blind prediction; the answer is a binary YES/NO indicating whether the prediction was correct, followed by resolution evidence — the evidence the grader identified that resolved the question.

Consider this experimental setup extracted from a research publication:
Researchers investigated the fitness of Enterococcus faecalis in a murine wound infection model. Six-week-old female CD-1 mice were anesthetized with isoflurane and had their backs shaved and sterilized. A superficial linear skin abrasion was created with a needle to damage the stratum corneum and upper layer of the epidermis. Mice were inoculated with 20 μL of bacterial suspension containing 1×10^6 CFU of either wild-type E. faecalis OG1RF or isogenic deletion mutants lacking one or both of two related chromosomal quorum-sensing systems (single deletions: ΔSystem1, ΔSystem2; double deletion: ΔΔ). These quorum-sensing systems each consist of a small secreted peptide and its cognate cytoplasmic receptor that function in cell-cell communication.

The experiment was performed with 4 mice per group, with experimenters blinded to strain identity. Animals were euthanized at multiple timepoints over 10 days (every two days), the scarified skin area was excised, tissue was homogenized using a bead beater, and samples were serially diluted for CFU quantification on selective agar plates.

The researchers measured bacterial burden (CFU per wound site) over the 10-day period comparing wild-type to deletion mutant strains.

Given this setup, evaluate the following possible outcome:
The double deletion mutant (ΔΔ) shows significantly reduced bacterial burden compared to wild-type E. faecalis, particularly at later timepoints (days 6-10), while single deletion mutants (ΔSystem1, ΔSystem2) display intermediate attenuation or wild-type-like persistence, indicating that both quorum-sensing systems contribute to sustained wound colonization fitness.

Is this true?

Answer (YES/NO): NO